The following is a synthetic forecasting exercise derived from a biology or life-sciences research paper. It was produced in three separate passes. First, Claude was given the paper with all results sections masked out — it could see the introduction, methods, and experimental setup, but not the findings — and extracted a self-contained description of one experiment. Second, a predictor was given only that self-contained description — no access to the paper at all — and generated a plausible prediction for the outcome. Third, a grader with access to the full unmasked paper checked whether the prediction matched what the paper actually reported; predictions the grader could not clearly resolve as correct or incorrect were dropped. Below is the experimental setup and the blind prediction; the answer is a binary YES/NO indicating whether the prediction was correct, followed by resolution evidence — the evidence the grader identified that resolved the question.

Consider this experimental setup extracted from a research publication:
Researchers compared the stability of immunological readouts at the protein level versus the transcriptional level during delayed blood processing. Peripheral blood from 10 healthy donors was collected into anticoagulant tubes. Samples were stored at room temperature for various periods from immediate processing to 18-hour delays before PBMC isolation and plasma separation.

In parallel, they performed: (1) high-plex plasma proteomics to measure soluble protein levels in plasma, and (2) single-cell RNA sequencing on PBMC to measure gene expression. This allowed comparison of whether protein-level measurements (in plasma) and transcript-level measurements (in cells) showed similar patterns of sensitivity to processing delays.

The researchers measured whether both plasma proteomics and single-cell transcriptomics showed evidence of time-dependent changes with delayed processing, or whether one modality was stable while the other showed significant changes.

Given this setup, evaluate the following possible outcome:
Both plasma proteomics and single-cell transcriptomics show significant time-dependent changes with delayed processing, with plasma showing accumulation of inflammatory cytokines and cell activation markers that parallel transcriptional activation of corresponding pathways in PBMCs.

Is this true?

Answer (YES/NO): NO